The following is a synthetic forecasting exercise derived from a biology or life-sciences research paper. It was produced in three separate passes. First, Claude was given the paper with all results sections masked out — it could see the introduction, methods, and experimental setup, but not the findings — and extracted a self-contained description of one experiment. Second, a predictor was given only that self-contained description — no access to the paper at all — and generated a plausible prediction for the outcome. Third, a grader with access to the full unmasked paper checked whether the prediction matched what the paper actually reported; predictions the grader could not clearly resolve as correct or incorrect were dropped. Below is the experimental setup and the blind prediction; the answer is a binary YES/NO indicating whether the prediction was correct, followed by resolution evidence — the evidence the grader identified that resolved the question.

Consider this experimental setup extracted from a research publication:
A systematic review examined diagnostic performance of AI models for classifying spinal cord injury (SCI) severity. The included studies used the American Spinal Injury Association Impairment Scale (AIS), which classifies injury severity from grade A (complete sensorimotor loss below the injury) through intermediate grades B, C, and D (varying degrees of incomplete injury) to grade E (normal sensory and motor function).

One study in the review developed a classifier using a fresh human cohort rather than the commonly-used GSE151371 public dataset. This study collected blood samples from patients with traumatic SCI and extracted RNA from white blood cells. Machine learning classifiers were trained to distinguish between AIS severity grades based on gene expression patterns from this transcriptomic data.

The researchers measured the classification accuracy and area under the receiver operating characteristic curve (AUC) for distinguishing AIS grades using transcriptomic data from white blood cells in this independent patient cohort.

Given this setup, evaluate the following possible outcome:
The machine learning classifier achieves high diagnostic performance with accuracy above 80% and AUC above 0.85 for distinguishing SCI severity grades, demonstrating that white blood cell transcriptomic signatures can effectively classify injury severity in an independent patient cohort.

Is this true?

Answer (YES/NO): NO